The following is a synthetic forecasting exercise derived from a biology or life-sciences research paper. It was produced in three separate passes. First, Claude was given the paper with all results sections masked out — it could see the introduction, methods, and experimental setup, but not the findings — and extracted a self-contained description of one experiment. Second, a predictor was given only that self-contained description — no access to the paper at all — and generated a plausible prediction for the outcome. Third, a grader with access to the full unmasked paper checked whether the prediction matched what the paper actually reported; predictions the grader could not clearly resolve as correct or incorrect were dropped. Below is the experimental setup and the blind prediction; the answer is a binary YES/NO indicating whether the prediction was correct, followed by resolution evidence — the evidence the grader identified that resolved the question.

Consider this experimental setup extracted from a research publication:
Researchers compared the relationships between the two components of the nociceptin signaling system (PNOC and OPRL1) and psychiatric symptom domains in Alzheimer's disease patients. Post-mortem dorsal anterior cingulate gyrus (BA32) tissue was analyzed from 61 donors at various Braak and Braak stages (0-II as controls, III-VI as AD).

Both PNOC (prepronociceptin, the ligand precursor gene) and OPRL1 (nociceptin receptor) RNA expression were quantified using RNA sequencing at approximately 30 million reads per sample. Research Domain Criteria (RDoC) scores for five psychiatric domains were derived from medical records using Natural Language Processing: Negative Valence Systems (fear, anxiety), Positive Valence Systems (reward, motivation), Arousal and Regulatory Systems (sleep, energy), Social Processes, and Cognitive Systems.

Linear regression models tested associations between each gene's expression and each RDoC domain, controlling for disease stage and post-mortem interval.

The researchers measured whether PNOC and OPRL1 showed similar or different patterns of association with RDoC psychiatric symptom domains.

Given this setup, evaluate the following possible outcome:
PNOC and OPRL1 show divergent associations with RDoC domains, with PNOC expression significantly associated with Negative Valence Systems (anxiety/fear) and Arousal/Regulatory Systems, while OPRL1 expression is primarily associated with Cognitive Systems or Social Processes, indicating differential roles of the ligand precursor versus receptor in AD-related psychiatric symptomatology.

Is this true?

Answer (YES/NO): NO